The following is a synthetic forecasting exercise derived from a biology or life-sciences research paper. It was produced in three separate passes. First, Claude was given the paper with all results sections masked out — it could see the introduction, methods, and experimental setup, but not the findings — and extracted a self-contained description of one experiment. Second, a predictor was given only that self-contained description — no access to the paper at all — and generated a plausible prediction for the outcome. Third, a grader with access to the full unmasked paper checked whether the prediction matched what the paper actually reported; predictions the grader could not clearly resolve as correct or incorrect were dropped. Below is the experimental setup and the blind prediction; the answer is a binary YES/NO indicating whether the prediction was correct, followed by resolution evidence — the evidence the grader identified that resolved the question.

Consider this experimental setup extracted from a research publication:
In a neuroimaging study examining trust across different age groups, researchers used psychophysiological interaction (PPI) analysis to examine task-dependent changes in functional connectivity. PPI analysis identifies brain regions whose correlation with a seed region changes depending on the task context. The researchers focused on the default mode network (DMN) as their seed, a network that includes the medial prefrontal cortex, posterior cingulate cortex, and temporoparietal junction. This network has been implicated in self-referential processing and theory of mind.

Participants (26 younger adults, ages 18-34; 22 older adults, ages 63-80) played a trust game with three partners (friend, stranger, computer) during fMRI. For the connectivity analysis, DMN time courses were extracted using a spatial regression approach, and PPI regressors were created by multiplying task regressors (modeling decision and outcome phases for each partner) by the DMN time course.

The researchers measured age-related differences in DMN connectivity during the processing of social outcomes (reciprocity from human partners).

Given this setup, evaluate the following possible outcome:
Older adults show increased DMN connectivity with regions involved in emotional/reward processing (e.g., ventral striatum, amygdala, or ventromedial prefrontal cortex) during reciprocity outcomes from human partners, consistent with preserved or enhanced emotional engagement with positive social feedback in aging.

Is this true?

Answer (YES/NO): NO